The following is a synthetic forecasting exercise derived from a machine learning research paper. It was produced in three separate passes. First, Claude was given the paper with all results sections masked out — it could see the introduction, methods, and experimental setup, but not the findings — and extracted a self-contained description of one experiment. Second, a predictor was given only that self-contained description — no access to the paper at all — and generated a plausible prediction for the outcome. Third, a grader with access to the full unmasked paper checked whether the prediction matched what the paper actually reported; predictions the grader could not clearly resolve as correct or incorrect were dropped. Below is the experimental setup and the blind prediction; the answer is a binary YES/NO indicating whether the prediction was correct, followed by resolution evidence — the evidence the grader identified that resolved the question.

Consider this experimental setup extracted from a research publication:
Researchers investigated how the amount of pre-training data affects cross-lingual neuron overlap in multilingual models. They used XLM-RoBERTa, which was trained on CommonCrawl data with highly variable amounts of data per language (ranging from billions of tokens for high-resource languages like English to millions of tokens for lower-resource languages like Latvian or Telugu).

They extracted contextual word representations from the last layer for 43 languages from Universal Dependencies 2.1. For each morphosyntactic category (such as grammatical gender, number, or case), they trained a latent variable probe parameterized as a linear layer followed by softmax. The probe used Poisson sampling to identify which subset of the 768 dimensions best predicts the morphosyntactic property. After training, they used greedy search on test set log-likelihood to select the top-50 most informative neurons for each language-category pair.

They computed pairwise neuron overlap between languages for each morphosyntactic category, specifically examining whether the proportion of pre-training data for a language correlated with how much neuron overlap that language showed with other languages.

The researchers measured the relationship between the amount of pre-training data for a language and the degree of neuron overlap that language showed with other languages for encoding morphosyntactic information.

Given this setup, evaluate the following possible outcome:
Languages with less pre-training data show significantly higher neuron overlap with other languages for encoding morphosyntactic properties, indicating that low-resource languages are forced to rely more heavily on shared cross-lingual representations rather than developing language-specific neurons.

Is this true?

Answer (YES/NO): NO